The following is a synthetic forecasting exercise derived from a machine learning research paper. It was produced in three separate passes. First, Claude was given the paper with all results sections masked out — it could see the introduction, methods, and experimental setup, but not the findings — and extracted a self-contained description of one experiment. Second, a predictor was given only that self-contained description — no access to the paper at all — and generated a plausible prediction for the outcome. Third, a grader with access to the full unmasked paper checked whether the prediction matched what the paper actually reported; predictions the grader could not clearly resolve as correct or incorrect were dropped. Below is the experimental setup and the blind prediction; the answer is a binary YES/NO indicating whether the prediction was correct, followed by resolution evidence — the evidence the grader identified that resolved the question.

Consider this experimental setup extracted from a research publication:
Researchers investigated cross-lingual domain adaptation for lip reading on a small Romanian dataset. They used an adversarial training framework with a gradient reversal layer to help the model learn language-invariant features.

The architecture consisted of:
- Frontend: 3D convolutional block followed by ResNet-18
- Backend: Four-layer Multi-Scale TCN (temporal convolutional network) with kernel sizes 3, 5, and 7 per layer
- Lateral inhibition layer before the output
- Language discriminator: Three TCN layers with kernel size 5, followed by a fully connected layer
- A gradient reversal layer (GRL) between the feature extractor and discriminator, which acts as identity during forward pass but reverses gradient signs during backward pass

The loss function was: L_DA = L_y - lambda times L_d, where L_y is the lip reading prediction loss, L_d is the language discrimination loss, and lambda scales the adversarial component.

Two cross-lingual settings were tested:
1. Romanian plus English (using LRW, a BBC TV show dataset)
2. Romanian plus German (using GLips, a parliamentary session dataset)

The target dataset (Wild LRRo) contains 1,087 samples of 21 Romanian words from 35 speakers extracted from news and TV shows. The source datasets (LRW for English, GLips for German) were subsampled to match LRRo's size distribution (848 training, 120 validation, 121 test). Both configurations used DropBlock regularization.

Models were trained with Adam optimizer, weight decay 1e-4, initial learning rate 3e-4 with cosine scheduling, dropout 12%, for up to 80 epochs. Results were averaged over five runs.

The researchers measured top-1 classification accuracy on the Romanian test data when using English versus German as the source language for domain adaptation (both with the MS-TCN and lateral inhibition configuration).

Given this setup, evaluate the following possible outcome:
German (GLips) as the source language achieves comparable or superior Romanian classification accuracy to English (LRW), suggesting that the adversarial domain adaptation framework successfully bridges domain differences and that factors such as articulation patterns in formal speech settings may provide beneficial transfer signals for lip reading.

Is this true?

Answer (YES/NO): YES